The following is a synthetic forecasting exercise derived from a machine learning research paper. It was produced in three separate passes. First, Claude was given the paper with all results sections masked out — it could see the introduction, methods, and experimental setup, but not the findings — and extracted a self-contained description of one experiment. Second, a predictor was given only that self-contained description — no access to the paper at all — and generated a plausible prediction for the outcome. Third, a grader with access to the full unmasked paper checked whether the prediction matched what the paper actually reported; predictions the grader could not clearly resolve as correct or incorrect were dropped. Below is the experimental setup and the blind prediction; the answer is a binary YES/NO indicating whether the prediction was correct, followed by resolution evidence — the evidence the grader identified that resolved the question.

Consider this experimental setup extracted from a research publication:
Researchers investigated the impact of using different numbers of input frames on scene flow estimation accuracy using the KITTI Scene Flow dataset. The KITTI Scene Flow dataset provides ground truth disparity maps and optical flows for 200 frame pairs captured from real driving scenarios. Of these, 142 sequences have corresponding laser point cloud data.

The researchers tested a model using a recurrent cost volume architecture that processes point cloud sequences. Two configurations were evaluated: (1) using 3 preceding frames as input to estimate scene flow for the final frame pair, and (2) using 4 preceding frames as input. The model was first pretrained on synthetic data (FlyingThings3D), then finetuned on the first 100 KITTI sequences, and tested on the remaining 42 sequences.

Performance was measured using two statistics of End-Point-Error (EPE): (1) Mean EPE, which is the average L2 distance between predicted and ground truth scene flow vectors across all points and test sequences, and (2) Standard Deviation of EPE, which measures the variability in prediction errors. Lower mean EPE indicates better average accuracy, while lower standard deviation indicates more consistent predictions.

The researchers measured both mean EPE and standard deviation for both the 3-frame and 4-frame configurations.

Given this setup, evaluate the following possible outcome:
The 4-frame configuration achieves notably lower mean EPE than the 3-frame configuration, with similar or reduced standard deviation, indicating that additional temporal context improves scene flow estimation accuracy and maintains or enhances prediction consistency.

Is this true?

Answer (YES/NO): YES